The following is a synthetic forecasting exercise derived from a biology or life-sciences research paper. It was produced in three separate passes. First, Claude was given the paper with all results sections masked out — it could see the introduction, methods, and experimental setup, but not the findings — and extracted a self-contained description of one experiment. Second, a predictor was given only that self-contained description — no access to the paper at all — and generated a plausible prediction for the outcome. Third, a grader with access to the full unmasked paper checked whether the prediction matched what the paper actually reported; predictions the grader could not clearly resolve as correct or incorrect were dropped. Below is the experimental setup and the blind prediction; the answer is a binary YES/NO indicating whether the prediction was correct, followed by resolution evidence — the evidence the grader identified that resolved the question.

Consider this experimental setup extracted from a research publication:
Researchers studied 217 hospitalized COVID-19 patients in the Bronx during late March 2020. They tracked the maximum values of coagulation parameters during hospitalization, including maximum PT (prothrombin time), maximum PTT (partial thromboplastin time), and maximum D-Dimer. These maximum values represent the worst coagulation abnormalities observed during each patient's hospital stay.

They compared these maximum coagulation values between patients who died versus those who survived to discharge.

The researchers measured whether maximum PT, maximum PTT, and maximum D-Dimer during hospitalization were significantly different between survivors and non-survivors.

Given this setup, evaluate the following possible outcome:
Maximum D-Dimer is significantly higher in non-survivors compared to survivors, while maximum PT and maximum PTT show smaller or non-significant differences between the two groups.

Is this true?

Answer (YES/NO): NO